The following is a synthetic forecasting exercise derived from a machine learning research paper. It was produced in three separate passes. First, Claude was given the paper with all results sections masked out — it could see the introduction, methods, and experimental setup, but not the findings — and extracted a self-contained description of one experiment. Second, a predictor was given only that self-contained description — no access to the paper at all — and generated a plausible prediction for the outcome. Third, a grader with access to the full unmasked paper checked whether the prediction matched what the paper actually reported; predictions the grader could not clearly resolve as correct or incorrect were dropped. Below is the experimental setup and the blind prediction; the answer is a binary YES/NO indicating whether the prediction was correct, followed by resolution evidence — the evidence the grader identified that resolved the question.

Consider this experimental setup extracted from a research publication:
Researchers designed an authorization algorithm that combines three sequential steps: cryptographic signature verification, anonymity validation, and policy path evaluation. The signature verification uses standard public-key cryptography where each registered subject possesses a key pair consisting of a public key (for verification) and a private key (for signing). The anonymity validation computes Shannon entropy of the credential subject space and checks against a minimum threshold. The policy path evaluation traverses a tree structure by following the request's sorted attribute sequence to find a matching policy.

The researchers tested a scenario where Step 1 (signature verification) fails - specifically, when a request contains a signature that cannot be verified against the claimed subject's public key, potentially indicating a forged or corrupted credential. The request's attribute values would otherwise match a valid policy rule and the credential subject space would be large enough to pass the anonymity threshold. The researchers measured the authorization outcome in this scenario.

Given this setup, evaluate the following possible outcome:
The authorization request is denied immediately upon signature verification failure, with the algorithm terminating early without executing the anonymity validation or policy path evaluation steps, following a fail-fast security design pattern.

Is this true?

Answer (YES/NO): YES